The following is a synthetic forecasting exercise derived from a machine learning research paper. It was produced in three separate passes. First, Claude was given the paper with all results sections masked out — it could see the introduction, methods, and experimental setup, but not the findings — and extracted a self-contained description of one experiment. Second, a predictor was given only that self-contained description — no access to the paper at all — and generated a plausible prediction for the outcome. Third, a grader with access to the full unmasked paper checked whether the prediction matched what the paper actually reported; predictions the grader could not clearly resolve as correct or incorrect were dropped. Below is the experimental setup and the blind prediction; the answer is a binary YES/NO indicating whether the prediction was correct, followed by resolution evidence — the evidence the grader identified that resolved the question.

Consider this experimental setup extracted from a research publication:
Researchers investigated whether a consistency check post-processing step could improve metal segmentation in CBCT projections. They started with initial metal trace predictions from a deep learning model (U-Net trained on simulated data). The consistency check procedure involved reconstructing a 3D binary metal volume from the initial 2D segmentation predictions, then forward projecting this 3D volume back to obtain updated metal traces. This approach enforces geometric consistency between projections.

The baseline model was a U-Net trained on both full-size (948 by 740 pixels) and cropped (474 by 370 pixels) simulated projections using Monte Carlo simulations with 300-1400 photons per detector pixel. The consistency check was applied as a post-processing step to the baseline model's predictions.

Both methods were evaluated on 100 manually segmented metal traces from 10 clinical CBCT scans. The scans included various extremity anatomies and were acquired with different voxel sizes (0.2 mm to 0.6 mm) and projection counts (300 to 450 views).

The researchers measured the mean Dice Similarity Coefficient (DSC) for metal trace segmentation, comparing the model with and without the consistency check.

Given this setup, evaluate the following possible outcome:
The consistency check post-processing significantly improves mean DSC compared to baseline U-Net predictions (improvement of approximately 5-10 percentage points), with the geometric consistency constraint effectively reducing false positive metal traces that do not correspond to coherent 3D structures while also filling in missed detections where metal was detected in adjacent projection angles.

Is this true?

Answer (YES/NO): NO